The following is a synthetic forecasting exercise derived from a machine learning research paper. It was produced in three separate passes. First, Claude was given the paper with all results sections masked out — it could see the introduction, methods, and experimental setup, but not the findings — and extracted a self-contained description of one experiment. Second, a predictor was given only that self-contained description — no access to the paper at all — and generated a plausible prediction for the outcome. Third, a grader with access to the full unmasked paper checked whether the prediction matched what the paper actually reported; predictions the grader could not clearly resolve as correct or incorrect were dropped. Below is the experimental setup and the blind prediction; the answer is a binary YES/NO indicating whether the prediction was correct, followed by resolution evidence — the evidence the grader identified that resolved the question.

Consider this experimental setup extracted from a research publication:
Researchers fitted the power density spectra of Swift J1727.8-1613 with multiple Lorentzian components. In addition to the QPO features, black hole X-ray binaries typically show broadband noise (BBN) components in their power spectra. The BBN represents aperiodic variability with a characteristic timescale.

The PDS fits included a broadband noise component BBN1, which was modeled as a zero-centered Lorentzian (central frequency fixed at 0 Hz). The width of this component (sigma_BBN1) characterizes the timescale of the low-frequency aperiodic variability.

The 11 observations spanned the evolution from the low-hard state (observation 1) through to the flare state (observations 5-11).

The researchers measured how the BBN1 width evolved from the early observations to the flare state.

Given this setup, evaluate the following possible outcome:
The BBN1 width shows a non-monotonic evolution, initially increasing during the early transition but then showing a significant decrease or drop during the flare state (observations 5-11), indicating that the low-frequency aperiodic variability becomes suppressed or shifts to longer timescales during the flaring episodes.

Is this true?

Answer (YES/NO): NO